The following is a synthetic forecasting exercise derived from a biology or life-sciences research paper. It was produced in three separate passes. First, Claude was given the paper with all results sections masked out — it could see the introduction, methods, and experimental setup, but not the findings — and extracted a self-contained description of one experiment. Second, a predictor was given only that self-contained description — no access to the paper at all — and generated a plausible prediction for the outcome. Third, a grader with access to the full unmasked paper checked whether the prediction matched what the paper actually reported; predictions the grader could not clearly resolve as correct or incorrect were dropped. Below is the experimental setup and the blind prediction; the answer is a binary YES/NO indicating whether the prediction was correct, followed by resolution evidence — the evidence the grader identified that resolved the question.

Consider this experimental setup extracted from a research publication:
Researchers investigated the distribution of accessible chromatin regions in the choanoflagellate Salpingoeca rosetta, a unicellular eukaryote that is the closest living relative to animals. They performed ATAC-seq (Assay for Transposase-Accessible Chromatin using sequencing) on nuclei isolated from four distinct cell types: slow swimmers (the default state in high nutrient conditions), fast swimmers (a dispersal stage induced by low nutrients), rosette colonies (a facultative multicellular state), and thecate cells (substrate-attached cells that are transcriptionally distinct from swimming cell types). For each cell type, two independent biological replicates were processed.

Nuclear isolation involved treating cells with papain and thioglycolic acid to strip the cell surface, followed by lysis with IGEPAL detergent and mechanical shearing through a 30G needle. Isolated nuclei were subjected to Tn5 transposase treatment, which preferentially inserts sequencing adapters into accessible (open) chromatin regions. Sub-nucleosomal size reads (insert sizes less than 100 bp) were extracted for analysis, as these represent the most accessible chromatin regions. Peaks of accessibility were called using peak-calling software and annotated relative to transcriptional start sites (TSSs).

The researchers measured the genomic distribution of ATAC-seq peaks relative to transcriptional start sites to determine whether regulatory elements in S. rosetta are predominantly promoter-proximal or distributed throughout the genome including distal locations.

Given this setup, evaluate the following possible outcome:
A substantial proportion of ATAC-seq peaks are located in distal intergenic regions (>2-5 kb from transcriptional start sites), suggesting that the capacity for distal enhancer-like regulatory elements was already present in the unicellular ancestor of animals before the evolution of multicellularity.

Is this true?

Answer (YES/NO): NO